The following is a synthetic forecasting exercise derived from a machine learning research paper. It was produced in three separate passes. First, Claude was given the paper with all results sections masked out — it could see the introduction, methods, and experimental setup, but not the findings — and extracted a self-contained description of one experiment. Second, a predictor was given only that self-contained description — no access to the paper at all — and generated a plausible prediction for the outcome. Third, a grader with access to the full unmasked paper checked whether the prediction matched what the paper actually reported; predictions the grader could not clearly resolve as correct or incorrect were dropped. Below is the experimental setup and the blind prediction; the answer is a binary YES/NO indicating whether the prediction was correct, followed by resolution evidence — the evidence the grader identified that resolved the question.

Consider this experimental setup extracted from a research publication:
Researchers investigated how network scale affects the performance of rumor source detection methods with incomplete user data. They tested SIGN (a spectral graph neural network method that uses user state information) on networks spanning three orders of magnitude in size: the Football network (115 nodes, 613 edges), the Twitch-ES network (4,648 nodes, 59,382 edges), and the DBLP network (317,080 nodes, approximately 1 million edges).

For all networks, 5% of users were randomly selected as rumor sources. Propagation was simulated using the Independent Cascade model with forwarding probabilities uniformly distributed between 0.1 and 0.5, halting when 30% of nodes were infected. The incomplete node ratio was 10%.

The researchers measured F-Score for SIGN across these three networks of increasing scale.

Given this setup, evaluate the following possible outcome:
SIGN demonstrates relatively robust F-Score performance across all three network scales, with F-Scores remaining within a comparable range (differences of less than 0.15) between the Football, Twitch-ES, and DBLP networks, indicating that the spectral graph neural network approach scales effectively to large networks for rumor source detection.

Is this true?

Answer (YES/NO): NO